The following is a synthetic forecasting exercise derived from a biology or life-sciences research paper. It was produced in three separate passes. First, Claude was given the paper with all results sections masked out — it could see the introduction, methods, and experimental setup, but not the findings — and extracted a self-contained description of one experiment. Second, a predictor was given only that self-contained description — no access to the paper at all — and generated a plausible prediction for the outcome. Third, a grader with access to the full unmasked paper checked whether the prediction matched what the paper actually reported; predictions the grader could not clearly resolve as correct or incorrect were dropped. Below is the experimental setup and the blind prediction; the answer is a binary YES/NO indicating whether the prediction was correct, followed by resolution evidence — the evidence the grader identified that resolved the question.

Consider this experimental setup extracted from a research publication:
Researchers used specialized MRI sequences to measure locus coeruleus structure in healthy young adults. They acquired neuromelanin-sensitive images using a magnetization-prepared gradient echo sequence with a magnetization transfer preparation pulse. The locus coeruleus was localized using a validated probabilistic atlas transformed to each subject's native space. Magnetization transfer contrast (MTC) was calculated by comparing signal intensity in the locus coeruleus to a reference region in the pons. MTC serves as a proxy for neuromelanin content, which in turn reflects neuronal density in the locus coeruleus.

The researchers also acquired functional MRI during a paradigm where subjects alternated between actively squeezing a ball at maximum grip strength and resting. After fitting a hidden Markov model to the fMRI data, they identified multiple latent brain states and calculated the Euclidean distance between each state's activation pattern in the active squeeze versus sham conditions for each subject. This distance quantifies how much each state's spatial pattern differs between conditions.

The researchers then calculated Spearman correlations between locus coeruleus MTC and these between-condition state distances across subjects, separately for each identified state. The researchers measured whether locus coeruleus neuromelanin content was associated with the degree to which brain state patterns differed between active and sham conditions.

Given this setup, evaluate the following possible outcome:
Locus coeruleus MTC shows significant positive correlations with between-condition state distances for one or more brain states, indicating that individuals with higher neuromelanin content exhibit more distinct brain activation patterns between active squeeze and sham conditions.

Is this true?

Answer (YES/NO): NO